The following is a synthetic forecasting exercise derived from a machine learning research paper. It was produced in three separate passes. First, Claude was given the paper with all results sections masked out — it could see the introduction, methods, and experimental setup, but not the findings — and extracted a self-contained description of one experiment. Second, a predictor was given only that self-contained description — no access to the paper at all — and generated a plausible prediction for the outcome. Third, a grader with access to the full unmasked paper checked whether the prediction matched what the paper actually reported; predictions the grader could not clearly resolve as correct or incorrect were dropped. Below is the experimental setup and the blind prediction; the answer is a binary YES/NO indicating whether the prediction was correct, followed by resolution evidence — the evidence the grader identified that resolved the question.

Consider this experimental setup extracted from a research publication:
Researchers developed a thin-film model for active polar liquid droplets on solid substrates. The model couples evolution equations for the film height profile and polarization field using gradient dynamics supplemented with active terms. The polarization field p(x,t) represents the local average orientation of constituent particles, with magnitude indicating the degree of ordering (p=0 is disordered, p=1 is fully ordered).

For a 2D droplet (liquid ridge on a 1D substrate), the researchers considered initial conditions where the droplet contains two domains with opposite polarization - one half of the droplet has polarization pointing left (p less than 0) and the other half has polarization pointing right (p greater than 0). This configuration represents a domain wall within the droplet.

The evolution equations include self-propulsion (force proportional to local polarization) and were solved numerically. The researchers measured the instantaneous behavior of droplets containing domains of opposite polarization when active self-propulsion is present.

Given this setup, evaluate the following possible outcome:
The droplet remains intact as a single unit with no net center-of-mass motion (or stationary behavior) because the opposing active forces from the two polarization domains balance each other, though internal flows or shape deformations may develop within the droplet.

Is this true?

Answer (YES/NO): YES